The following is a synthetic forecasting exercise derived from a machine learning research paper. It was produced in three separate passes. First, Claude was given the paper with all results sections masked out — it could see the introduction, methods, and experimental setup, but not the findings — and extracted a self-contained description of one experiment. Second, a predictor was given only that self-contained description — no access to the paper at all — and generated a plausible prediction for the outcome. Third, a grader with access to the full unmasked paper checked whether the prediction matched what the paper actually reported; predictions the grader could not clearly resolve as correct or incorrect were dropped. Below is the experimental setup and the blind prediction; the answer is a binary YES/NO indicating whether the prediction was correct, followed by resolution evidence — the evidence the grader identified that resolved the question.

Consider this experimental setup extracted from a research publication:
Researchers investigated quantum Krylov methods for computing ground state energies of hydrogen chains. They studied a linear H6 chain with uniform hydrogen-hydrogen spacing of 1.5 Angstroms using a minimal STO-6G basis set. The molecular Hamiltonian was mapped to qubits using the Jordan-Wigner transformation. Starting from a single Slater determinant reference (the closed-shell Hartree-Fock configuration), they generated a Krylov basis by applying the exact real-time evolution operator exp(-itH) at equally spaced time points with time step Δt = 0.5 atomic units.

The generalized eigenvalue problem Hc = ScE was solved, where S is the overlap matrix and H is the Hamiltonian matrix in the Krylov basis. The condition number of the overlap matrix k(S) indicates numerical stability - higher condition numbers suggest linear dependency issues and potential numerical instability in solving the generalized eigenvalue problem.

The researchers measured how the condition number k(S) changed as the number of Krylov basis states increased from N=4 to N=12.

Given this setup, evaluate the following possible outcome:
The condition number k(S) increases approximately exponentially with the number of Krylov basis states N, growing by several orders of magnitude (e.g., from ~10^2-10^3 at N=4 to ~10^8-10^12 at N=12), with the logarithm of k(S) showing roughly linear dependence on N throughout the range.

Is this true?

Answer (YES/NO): NO